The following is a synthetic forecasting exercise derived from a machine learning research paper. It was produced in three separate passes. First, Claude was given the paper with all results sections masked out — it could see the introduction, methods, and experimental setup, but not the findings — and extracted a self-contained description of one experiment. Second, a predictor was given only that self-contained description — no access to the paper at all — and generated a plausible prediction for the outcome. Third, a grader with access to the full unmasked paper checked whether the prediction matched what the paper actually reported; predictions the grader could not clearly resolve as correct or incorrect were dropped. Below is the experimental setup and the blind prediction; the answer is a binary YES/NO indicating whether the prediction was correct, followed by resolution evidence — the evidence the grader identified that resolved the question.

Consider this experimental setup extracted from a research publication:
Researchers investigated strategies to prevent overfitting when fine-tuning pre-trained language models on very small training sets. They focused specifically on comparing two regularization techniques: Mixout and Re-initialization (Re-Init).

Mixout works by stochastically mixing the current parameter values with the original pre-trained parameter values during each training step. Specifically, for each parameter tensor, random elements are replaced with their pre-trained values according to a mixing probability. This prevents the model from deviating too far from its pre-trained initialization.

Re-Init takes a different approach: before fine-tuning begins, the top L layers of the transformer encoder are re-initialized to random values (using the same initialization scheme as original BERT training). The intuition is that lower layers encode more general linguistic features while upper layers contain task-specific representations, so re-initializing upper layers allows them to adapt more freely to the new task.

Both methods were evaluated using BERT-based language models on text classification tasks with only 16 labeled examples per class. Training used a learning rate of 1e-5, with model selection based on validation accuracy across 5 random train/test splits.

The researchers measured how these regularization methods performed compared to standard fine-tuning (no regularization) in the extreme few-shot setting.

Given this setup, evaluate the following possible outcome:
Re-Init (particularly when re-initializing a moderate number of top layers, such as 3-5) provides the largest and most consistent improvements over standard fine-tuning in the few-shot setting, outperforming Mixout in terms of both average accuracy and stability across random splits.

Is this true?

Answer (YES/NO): NO